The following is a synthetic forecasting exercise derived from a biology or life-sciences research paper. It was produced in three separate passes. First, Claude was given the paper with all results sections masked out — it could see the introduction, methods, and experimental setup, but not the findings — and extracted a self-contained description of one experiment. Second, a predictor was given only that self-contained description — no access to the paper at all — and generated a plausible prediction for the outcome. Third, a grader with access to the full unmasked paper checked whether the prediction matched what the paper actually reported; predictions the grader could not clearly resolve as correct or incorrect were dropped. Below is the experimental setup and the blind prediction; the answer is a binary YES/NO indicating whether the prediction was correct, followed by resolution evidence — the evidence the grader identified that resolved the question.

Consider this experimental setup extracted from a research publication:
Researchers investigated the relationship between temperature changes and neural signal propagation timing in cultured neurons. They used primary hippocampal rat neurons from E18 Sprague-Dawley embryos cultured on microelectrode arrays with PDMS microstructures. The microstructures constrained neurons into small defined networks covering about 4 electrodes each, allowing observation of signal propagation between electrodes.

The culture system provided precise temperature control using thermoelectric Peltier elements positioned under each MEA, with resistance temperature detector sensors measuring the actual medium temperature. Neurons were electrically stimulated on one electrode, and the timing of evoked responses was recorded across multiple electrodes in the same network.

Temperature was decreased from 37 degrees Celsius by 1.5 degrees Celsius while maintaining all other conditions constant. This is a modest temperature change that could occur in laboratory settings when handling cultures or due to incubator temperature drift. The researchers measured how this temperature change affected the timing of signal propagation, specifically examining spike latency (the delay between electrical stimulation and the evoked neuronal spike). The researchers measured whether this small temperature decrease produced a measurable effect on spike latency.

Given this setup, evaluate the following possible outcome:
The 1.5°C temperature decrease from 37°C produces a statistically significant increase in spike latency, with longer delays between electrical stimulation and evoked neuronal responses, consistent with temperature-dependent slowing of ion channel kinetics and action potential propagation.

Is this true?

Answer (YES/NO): YES